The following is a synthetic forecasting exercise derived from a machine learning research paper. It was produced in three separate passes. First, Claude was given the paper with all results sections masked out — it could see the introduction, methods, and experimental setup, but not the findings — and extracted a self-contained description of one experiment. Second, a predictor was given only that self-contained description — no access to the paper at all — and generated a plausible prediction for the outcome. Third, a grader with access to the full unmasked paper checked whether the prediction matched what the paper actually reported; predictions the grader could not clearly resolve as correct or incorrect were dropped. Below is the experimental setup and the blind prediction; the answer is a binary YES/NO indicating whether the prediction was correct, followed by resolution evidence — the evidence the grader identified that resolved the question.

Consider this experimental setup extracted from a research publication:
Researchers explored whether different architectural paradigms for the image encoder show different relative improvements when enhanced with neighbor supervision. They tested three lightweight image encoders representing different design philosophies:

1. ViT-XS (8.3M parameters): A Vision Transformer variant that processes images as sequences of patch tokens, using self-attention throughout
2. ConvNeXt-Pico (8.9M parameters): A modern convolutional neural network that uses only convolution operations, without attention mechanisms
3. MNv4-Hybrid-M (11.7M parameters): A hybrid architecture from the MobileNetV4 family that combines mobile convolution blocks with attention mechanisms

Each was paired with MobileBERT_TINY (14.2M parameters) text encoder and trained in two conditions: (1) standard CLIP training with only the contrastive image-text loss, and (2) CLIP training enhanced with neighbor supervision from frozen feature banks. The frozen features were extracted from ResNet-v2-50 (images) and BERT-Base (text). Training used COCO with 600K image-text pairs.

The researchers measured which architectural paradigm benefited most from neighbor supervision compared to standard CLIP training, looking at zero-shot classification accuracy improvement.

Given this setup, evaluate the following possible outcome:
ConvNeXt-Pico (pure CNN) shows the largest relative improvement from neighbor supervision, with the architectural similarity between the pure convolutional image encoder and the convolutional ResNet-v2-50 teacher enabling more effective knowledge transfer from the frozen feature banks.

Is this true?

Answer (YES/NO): NO